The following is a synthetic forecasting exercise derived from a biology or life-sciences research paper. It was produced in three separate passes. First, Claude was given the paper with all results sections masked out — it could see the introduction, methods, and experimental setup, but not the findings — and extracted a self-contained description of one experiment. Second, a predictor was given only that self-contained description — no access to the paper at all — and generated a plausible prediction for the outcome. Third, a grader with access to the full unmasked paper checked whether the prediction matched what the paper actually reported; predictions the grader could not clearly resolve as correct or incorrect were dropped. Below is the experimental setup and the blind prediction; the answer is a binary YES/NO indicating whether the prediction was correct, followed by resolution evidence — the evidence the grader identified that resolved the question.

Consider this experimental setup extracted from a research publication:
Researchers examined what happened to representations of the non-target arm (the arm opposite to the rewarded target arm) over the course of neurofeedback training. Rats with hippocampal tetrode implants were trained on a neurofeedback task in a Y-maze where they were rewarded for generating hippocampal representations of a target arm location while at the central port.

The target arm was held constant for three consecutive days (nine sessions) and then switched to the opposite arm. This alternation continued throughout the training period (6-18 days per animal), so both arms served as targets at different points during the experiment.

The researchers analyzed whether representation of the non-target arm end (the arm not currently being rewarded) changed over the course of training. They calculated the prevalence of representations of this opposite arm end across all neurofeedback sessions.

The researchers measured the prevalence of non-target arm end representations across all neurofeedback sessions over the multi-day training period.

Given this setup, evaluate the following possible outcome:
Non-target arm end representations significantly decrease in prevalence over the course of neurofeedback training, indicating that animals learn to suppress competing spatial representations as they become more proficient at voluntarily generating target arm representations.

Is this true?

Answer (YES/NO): NO